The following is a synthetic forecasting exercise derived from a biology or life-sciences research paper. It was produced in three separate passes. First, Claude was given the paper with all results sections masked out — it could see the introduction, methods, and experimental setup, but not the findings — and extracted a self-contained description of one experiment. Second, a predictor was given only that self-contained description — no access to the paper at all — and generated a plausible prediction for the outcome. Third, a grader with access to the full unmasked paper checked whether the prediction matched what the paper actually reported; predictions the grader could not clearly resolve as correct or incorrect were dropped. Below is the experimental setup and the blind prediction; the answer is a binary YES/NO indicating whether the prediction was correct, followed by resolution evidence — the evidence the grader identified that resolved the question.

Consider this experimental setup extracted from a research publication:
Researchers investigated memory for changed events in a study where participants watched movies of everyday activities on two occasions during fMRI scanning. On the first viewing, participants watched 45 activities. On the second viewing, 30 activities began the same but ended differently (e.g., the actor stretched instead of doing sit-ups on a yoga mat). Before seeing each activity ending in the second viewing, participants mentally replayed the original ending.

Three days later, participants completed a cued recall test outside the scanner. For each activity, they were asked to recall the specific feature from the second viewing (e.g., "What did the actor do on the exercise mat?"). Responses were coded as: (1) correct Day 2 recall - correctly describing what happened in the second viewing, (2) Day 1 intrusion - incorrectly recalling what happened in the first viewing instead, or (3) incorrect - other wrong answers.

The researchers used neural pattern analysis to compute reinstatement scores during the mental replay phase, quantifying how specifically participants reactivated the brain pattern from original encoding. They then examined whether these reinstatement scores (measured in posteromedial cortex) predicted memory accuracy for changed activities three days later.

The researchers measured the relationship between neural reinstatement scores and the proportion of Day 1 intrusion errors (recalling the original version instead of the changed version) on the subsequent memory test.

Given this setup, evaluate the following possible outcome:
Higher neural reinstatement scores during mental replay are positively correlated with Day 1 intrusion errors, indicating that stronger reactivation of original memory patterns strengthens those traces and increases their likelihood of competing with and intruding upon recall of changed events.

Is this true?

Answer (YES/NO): NO